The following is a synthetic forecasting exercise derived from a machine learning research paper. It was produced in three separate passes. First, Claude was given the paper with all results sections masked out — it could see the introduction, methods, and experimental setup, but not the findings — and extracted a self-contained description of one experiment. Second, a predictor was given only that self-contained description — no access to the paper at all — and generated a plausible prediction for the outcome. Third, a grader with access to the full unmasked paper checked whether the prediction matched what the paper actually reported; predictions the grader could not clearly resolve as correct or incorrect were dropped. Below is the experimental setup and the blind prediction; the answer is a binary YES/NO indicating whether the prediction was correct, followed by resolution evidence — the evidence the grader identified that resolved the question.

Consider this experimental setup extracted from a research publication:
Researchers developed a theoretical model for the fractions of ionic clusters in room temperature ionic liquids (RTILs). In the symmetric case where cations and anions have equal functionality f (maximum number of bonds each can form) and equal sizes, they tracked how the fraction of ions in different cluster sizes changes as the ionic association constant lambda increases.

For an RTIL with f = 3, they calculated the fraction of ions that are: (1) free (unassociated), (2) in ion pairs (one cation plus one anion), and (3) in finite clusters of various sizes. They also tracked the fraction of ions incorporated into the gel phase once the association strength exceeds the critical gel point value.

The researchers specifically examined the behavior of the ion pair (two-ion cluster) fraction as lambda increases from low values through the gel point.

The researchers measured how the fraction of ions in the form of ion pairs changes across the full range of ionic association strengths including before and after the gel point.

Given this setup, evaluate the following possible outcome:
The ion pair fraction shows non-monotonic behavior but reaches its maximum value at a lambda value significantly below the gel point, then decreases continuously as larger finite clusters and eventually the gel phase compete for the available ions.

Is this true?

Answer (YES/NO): NO